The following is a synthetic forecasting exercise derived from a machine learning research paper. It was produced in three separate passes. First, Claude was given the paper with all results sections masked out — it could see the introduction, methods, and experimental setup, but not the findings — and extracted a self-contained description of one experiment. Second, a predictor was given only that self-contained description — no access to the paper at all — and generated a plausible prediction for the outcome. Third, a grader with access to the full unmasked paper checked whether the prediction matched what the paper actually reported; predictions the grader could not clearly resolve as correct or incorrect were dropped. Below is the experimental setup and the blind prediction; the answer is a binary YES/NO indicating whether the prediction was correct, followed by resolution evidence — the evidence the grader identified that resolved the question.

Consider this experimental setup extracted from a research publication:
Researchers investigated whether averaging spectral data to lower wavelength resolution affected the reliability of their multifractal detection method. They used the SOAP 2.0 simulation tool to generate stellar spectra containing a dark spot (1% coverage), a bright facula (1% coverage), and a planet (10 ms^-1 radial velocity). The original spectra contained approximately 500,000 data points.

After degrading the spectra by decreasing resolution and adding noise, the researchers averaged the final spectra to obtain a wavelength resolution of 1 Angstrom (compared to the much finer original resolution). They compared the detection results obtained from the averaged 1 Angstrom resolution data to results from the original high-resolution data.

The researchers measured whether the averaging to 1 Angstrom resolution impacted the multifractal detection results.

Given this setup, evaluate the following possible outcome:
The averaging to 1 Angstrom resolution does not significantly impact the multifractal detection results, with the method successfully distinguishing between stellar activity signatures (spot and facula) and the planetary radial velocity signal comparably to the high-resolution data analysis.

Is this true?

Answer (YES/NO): YES